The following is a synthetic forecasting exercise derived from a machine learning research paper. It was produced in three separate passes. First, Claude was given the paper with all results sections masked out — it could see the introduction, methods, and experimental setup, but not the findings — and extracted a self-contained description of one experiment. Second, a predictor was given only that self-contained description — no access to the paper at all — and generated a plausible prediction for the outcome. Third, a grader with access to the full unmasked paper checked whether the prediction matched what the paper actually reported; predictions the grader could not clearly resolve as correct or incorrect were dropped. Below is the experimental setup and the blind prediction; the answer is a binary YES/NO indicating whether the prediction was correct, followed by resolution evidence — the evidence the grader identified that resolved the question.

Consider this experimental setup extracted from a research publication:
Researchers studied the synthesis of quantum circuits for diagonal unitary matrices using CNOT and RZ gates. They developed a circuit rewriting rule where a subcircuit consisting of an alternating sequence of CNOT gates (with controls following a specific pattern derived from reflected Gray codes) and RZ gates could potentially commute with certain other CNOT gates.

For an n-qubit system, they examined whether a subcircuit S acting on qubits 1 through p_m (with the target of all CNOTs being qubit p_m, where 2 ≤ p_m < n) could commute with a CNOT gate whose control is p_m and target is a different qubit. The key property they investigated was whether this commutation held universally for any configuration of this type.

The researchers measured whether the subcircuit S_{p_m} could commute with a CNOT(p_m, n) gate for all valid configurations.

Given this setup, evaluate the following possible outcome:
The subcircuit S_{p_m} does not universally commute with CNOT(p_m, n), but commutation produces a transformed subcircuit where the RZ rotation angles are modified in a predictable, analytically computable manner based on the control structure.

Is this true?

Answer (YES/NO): NO